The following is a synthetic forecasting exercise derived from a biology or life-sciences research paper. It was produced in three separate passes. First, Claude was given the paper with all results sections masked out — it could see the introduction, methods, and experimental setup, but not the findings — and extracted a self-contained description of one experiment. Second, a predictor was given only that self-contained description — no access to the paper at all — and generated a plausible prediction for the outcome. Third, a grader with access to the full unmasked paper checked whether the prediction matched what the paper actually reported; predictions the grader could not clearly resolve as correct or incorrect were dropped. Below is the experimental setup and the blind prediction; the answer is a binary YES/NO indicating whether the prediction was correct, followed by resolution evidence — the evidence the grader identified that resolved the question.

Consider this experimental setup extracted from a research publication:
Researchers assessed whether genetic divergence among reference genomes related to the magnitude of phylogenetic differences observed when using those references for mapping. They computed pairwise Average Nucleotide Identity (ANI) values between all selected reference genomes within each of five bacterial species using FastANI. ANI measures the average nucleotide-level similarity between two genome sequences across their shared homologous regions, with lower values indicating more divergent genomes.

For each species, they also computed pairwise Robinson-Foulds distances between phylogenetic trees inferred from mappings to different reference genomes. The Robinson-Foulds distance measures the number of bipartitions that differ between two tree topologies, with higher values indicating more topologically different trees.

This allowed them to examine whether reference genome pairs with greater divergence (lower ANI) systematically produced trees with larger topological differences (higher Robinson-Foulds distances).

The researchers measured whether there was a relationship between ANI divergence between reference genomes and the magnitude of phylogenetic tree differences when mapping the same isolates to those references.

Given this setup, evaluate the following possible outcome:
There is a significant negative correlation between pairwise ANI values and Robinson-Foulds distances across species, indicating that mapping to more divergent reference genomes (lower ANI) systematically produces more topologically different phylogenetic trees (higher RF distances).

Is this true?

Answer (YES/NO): NO